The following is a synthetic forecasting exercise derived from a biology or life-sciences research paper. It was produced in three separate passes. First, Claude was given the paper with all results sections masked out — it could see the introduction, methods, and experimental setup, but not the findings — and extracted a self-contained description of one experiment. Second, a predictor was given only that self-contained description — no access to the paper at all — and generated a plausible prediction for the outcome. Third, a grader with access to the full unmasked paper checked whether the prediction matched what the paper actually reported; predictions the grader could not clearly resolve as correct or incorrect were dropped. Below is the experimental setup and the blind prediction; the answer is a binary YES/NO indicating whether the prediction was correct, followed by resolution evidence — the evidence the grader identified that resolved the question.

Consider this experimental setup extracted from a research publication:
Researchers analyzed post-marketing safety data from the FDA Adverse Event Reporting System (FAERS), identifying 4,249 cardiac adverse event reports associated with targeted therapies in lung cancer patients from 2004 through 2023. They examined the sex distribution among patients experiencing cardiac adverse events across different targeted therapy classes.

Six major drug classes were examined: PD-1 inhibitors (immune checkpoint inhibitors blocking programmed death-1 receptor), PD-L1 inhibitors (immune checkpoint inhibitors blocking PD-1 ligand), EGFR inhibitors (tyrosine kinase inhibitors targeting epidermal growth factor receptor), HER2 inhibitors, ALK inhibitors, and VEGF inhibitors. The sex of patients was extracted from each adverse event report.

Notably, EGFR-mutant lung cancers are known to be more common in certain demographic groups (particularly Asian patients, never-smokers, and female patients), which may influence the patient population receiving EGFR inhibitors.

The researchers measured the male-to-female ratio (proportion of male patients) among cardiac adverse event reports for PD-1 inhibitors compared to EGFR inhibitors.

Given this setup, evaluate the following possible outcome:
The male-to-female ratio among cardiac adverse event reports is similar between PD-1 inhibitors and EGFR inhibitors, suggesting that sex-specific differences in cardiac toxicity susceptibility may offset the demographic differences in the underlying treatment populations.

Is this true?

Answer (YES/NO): NO